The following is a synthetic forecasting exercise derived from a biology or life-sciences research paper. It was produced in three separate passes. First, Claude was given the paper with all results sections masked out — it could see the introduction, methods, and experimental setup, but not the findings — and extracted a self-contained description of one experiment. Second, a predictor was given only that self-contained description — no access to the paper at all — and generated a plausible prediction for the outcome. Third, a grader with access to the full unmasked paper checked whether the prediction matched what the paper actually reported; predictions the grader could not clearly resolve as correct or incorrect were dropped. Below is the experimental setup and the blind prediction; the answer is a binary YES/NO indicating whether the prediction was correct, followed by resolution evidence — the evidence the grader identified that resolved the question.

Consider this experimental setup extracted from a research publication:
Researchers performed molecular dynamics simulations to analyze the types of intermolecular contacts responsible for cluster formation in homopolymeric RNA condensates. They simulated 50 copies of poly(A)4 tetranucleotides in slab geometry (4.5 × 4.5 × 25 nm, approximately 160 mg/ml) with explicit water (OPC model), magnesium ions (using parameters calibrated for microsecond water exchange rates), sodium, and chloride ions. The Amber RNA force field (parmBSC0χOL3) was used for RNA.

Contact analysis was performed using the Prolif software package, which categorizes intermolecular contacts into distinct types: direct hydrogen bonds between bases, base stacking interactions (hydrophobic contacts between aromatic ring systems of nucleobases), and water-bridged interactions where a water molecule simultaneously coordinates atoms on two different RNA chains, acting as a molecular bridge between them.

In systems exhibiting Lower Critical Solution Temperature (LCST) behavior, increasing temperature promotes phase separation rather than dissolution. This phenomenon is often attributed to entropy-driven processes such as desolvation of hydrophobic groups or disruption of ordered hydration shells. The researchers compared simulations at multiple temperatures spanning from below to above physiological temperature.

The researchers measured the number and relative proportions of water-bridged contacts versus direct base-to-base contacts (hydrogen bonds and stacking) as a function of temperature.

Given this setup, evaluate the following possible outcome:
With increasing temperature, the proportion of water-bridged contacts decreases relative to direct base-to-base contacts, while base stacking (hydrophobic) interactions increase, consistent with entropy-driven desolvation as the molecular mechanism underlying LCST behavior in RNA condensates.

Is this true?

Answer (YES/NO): NO